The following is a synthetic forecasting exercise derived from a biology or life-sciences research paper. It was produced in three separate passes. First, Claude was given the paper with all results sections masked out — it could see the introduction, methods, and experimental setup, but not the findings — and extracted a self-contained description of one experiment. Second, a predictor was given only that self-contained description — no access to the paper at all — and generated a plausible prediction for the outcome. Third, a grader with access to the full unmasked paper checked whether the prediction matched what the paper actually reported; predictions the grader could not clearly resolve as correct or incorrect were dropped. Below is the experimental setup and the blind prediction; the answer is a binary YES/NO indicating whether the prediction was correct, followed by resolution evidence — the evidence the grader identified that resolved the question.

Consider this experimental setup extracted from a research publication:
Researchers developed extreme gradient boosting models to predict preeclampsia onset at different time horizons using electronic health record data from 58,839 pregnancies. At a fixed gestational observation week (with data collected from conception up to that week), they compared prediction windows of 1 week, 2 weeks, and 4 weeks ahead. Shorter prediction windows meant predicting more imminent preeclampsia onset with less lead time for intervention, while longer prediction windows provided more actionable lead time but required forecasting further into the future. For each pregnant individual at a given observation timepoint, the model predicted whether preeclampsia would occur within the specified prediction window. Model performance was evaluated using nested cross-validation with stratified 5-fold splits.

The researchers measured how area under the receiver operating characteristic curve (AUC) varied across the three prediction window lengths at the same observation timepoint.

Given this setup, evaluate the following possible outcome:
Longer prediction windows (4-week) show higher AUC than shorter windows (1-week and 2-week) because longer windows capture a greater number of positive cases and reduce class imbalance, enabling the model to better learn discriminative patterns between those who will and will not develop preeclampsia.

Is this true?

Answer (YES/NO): NO